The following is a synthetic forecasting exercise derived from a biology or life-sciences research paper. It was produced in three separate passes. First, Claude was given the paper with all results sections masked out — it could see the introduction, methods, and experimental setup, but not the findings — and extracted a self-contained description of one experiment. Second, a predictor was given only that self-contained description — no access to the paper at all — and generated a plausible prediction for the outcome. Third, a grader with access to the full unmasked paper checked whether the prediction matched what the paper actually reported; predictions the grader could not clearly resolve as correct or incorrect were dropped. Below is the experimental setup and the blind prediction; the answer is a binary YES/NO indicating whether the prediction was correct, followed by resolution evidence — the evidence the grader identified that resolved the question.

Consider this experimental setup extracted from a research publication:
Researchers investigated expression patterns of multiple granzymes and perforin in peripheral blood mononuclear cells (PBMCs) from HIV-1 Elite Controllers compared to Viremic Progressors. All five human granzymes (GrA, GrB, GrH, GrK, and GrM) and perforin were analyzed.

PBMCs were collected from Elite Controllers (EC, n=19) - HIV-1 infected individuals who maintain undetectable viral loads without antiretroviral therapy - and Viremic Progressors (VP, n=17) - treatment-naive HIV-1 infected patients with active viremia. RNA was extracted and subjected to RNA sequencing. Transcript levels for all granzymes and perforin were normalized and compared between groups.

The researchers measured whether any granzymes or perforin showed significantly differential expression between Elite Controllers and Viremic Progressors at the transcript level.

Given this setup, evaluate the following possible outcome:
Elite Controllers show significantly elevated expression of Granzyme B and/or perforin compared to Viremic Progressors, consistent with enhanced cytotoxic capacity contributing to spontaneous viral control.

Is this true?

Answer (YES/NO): NO